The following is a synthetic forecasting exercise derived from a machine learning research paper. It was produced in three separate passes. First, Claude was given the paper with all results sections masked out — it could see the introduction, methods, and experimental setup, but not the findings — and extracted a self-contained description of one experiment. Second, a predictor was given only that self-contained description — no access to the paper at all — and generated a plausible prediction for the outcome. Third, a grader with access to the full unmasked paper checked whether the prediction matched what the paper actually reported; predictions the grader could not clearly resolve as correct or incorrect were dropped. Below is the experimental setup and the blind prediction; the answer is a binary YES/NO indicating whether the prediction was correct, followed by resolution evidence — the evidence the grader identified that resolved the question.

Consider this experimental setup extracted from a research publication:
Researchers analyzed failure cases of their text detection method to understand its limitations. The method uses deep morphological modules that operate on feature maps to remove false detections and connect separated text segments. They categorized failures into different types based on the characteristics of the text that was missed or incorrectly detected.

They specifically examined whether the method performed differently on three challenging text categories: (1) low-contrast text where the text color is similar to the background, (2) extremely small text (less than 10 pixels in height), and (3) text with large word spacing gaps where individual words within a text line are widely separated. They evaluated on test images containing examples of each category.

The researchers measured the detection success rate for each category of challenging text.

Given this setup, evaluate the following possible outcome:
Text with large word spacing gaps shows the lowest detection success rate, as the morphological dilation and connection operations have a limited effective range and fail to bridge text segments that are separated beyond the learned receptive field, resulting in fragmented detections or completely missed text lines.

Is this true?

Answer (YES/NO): NO